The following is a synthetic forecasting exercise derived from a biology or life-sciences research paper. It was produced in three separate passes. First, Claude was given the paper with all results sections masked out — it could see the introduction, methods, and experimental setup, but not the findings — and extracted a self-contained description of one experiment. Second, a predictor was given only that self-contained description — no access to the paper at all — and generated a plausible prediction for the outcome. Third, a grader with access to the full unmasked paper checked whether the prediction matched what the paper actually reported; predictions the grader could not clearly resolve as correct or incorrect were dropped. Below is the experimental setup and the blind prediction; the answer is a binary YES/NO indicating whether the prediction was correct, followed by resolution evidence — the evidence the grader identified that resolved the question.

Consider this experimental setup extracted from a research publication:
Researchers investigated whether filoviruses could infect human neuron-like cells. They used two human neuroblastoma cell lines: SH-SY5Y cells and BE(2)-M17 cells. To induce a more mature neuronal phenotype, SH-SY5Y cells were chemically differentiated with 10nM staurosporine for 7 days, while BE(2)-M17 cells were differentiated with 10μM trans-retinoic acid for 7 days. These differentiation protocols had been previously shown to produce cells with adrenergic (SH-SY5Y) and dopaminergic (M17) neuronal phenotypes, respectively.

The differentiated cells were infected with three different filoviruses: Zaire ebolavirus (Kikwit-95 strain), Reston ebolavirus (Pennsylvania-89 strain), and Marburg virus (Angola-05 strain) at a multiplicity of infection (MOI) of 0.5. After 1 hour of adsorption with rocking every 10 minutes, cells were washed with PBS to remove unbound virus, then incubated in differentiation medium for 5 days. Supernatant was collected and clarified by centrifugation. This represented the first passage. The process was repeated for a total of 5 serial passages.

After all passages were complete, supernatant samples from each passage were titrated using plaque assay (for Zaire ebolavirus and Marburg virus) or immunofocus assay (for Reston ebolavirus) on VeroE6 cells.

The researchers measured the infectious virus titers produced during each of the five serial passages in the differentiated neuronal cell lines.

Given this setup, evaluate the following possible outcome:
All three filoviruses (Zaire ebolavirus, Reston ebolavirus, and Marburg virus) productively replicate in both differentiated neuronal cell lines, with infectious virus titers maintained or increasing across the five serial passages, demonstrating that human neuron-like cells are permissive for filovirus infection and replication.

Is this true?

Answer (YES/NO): NO